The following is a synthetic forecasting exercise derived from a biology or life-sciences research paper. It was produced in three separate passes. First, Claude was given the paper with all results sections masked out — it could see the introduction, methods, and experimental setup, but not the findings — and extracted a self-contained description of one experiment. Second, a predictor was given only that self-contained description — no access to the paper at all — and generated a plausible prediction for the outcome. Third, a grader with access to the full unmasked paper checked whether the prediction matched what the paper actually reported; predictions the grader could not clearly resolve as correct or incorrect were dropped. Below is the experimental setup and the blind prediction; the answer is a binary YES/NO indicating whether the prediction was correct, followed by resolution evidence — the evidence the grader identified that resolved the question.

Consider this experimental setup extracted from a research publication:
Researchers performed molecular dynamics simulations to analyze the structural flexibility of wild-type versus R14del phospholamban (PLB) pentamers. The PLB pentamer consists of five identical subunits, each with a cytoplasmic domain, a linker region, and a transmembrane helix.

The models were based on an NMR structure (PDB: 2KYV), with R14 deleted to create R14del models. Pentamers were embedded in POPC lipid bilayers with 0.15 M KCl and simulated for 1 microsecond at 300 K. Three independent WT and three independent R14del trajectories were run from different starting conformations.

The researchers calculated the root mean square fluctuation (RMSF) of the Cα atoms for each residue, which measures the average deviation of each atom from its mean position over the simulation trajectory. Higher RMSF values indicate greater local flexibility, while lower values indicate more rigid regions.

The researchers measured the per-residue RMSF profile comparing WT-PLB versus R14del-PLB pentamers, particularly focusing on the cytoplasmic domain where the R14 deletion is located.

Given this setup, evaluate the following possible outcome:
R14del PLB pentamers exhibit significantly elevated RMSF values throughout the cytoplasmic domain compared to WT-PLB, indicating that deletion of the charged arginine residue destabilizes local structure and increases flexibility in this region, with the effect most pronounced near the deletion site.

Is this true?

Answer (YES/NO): NO